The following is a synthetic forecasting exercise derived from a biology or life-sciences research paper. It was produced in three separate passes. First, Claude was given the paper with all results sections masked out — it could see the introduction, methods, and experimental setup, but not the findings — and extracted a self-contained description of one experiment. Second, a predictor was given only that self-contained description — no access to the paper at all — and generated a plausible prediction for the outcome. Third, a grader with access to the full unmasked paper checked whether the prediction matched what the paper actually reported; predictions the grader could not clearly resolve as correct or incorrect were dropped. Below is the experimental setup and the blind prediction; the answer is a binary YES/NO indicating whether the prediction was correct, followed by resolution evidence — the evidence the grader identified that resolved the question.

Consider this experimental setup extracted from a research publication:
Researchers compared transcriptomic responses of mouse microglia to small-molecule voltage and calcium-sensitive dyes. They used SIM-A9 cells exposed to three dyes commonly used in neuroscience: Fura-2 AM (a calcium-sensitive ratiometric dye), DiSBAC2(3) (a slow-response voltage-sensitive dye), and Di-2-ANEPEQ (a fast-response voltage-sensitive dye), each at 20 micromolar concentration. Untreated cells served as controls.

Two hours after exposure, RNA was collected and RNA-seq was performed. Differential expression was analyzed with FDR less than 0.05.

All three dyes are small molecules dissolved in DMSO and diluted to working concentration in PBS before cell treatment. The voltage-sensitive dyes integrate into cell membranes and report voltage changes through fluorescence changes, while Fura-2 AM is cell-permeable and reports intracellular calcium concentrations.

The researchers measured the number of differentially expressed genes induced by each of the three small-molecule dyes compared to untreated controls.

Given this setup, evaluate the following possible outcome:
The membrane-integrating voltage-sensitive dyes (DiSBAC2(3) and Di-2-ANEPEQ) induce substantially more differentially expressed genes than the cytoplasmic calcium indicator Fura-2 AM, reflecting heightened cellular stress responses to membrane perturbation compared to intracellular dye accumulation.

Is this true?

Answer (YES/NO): NO